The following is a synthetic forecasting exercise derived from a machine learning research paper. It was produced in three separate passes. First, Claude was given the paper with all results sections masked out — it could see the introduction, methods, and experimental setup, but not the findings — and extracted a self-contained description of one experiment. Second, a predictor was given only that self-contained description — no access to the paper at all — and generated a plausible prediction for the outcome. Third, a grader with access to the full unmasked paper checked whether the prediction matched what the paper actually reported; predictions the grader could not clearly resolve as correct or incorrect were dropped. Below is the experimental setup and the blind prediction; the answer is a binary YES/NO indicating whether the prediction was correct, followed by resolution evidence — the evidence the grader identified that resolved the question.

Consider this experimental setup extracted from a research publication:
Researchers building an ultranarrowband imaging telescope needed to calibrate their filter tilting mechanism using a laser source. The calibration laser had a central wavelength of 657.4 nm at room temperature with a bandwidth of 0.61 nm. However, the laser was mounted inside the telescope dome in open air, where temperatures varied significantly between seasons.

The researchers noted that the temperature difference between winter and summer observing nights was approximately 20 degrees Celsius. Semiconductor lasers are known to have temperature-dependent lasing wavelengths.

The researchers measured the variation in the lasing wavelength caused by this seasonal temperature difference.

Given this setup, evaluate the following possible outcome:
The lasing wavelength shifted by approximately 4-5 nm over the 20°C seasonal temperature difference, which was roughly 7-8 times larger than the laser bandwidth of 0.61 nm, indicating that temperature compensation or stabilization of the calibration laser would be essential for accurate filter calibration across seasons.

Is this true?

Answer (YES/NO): YES